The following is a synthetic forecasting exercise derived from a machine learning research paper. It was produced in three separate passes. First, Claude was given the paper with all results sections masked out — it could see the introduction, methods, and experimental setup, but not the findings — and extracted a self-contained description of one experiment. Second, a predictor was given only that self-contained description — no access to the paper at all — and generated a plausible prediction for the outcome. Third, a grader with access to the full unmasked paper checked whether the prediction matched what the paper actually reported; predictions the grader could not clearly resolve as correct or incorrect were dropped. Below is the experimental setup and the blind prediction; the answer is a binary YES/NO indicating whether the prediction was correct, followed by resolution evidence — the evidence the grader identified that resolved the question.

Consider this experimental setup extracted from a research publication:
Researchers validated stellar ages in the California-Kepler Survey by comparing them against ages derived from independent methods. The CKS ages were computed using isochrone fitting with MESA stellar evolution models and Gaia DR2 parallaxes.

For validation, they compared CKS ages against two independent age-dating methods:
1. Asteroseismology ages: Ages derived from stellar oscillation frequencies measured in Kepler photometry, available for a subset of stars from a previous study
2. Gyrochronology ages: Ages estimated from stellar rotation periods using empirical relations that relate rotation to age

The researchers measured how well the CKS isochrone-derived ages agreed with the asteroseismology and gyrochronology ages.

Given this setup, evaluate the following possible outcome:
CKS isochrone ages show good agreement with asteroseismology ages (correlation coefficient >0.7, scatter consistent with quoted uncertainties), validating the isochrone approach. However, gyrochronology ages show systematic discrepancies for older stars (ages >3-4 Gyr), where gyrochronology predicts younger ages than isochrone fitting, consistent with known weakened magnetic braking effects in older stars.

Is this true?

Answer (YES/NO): NO